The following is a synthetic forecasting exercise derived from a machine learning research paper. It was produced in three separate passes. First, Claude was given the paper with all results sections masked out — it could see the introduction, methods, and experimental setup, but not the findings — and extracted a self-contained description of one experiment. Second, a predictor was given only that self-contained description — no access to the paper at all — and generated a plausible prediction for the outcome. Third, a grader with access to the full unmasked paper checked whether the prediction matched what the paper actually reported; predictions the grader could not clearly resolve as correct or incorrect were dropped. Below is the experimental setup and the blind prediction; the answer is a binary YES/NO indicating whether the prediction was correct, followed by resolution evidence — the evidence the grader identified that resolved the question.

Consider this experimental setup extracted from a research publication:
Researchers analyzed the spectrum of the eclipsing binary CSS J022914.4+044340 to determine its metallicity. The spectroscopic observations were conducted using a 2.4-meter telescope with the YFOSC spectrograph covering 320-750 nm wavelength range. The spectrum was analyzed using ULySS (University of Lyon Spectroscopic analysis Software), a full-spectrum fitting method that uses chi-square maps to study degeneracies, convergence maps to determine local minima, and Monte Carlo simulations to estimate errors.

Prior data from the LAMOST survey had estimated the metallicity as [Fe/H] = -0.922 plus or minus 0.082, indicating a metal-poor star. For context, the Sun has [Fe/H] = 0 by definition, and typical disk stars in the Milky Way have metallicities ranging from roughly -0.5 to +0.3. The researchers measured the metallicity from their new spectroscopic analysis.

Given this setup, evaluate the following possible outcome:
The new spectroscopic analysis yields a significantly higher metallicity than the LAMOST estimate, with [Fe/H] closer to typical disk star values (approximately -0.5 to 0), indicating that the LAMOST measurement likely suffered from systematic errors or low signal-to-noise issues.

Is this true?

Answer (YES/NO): NO